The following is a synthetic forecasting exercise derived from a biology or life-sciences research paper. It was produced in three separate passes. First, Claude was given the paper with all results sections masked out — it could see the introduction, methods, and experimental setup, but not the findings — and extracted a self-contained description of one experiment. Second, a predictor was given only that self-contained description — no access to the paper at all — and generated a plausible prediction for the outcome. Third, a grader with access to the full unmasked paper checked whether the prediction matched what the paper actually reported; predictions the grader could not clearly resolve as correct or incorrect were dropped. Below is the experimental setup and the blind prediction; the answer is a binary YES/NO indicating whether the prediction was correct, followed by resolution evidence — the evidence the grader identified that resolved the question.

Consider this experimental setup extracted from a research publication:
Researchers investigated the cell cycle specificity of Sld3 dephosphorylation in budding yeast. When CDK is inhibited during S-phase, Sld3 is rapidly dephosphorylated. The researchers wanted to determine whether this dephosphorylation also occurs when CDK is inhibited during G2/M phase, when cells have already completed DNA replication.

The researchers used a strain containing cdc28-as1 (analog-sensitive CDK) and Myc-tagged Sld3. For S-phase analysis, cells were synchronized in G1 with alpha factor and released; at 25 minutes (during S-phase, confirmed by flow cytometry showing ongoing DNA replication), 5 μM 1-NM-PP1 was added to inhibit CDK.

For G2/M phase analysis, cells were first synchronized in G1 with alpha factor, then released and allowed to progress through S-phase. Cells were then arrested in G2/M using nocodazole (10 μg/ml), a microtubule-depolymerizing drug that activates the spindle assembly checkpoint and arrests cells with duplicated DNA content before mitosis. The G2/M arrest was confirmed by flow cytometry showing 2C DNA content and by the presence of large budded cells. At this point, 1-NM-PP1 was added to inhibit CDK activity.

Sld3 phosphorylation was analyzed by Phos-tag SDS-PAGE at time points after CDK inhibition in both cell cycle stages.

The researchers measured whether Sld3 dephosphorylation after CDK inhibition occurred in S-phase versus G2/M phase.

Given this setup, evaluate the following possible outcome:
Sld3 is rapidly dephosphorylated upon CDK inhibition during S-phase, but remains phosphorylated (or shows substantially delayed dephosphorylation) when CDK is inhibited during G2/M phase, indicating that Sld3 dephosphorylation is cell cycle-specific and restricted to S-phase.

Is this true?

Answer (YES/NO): NO